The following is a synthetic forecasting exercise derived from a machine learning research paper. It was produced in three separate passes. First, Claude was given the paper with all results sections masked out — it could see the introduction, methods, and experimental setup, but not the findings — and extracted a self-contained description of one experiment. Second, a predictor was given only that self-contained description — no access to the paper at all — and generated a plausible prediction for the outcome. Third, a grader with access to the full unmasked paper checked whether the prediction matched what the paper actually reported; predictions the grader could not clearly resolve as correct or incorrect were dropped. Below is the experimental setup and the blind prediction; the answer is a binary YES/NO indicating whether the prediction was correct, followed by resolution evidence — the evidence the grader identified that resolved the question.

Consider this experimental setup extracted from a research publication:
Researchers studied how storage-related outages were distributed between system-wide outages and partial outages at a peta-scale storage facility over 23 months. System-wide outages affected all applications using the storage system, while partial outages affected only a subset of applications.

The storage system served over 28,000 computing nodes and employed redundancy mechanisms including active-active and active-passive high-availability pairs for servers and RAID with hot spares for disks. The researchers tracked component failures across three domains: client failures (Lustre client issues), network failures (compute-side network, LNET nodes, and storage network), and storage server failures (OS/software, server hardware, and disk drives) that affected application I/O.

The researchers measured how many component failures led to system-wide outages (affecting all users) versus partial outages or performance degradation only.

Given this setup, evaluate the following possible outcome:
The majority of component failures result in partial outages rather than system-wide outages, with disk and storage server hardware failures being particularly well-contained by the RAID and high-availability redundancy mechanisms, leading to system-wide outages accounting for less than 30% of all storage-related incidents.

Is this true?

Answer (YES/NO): YES